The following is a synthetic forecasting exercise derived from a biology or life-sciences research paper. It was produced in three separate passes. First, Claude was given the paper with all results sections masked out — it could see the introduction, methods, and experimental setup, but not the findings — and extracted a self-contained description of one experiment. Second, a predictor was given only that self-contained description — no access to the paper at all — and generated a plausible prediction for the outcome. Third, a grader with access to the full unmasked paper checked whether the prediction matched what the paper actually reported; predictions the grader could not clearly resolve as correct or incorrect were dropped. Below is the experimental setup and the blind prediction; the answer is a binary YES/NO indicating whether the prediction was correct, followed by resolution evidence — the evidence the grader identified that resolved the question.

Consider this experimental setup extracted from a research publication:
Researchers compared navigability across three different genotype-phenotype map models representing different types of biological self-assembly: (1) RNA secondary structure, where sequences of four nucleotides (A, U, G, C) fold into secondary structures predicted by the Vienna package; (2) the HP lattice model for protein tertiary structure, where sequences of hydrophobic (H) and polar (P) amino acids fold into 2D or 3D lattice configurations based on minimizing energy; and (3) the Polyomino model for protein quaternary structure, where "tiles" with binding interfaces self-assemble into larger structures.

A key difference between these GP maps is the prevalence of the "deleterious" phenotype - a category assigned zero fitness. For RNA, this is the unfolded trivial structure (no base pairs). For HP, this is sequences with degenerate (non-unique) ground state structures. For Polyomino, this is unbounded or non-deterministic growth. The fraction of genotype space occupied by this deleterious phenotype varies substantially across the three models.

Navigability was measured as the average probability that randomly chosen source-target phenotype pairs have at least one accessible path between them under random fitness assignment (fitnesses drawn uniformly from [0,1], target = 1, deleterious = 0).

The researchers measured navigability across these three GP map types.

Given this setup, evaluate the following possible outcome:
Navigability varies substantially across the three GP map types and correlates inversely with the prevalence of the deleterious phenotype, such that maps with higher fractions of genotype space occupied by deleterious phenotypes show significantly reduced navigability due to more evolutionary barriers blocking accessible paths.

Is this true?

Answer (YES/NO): NO